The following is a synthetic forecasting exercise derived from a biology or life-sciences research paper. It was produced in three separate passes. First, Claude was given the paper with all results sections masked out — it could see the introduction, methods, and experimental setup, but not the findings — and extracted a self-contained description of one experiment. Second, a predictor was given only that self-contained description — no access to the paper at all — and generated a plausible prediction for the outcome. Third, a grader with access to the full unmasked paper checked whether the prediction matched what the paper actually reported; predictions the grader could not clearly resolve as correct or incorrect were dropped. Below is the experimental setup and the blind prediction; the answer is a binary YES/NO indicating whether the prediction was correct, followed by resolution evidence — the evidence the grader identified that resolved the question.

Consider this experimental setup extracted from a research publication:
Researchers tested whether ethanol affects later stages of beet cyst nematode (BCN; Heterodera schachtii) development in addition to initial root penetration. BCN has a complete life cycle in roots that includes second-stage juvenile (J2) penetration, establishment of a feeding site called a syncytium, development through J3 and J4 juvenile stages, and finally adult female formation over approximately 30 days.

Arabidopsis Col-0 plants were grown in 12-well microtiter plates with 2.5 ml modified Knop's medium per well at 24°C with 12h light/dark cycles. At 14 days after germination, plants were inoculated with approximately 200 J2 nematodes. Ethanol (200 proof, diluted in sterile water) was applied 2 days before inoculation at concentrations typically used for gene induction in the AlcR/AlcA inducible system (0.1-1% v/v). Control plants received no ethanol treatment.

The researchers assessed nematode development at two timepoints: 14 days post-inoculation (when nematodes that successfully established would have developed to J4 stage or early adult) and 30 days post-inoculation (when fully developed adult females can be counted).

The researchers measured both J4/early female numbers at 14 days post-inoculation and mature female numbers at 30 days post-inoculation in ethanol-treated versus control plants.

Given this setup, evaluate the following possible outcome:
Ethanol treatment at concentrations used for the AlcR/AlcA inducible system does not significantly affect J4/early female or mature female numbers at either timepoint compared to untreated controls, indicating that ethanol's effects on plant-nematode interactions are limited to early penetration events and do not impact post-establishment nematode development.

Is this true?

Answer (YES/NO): NO